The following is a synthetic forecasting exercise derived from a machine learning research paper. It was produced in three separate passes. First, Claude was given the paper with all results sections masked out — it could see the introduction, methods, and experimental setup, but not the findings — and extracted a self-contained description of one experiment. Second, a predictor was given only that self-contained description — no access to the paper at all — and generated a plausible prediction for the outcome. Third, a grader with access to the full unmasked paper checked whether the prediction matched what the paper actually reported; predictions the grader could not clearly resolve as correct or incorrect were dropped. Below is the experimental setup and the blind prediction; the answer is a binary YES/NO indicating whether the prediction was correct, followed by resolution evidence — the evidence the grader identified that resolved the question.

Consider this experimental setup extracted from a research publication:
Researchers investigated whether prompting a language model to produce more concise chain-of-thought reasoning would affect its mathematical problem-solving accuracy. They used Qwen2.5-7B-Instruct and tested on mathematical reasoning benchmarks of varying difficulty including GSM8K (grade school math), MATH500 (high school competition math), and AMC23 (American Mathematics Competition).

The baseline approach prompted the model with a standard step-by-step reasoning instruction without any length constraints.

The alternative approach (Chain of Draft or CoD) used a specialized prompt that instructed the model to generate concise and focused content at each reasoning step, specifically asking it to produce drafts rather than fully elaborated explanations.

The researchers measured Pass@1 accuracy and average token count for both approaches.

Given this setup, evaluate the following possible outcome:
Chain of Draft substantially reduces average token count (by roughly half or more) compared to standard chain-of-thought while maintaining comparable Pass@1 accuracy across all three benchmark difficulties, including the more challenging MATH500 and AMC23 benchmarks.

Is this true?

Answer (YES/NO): NO